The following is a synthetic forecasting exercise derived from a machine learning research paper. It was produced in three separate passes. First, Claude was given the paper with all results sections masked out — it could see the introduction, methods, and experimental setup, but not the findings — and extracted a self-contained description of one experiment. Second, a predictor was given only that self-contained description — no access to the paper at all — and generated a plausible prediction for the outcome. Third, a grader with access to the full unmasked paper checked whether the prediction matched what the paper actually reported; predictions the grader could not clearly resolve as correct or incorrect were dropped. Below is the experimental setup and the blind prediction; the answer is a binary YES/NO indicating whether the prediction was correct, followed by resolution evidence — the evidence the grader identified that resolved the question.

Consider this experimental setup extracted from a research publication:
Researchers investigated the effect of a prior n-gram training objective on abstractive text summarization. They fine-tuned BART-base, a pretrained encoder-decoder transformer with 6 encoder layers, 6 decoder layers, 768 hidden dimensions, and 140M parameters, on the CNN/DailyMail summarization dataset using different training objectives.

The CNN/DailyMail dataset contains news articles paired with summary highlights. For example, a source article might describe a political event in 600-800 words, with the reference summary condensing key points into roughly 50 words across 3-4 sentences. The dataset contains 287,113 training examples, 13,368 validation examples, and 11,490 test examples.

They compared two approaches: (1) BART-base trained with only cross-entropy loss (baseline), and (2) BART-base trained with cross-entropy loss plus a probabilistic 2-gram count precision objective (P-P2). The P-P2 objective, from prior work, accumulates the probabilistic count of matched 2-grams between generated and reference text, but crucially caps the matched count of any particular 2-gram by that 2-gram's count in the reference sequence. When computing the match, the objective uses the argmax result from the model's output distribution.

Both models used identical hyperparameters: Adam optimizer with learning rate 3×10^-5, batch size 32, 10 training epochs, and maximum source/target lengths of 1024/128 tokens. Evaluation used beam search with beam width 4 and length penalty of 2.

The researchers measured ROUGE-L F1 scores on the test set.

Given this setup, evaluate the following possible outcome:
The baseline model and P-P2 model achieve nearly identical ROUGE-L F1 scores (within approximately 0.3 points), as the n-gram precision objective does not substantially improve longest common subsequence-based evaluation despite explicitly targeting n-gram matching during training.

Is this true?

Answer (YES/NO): NO